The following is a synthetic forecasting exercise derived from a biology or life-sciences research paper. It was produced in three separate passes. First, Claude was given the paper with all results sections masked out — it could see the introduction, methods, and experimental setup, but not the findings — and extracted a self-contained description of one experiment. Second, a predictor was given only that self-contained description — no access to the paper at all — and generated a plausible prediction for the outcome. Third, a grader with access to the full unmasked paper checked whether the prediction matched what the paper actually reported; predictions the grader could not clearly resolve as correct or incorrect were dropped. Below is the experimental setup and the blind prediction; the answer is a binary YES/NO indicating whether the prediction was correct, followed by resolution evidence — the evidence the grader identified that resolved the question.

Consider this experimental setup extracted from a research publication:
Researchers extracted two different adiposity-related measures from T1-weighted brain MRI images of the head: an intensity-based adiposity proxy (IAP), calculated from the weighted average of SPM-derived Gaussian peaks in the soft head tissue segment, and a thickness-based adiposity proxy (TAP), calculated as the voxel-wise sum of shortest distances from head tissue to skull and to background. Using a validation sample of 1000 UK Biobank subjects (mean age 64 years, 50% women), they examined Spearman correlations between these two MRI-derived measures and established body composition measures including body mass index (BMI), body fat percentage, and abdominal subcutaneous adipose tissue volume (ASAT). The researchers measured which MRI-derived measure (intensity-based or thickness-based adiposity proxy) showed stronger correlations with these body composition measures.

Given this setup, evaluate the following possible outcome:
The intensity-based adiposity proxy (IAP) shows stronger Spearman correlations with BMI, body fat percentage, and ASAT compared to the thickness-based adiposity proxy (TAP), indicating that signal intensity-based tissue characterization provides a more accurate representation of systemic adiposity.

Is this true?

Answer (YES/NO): YES